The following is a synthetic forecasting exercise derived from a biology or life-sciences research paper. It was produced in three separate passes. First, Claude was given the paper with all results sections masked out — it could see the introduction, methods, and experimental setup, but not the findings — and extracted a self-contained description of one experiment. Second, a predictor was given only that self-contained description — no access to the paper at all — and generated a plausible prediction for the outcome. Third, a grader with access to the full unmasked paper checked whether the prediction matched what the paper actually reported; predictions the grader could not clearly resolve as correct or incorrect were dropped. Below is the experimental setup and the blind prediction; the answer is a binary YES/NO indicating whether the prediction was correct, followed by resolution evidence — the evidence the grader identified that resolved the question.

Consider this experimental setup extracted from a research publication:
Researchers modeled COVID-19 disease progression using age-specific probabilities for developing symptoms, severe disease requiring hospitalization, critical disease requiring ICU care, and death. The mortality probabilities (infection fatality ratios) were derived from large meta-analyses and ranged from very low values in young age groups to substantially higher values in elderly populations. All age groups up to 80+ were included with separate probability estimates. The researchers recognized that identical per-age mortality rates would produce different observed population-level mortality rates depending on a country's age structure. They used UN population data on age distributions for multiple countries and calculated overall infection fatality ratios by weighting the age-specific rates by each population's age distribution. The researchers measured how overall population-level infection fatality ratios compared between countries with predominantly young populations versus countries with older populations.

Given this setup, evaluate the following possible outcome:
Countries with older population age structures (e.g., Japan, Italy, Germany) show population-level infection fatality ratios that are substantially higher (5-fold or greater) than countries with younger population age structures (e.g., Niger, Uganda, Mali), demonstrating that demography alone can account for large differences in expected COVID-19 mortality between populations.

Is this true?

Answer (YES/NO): YES